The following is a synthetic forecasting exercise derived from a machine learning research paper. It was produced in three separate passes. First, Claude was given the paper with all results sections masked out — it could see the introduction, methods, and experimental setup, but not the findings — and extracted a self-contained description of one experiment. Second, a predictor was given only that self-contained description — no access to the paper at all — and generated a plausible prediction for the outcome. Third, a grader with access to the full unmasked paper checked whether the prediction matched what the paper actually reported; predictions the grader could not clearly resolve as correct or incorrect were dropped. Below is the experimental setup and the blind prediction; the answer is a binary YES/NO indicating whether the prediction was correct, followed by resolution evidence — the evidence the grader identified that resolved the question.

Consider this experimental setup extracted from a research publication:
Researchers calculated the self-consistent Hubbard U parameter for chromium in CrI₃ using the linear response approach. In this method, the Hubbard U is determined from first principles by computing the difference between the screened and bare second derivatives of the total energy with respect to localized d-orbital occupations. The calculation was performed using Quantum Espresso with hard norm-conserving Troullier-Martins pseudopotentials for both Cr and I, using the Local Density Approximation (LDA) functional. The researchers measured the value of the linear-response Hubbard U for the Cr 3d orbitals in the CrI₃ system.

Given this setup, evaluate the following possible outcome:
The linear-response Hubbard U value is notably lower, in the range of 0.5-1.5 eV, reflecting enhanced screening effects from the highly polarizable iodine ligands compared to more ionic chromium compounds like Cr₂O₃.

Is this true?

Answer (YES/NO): NO